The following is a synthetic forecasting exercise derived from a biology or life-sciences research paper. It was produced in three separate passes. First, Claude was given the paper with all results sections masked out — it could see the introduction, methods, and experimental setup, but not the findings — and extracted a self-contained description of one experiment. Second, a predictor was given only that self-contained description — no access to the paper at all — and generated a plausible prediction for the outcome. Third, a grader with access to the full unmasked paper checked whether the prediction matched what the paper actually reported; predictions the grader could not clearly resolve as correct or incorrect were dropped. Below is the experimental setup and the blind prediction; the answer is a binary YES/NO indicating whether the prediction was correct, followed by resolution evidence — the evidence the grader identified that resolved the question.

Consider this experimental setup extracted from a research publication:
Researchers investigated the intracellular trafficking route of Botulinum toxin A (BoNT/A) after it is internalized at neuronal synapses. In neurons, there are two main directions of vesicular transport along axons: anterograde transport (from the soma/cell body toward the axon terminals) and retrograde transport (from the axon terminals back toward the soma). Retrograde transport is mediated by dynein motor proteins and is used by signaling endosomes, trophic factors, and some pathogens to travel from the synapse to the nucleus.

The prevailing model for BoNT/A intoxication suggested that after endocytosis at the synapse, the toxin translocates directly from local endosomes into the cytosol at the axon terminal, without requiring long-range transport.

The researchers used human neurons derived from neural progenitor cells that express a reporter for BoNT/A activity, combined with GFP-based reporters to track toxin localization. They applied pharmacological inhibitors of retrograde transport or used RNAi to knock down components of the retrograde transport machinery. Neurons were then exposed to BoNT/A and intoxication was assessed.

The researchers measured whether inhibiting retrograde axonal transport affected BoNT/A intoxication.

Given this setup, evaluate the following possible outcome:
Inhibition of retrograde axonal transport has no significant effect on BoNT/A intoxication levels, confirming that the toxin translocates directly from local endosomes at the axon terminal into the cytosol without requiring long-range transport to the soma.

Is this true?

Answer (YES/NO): NO